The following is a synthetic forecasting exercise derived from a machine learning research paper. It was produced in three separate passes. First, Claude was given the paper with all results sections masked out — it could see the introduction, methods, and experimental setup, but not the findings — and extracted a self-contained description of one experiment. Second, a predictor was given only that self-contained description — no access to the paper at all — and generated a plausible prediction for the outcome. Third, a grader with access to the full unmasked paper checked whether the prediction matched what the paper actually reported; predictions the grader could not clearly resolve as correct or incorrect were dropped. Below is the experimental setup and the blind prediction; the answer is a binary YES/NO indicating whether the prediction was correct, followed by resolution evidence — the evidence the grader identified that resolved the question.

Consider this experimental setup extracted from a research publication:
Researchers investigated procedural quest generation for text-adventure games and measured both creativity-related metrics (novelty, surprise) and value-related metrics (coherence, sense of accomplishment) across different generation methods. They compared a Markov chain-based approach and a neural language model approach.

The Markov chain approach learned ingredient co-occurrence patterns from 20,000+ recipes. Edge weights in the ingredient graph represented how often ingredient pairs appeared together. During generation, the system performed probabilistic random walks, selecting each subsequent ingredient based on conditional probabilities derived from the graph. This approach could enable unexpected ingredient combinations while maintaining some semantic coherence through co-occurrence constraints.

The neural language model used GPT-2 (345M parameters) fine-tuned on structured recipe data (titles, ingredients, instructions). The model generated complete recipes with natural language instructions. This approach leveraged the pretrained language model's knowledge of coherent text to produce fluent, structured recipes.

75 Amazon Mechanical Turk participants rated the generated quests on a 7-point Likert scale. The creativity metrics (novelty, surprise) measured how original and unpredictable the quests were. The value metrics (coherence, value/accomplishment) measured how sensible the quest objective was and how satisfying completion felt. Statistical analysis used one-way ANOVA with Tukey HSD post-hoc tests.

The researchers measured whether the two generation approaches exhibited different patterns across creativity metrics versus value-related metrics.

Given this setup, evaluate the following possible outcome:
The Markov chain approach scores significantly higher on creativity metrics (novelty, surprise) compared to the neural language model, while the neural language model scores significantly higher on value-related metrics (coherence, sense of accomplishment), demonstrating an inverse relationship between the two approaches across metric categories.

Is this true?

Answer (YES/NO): NO